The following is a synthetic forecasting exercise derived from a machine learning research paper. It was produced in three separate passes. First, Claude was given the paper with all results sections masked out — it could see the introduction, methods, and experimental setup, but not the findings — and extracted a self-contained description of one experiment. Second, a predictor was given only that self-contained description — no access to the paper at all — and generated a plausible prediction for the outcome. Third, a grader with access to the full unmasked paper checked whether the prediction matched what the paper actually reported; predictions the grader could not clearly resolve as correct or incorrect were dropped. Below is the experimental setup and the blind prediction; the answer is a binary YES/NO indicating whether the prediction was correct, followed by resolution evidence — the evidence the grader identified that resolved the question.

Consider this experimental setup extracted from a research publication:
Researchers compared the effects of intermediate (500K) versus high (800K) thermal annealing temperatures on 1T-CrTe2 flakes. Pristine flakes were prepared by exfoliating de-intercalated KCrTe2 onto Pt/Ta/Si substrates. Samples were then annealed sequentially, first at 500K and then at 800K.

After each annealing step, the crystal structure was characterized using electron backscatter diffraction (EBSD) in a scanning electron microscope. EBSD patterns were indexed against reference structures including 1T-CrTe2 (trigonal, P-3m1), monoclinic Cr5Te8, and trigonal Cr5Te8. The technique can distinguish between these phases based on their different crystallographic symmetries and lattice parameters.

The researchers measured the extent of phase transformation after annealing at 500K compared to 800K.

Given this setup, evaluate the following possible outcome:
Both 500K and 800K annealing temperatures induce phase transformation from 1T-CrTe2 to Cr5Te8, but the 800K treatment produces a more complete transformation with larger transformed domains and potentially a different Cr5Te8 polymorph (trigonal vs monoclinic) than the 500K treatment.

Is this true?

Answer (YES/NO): NO